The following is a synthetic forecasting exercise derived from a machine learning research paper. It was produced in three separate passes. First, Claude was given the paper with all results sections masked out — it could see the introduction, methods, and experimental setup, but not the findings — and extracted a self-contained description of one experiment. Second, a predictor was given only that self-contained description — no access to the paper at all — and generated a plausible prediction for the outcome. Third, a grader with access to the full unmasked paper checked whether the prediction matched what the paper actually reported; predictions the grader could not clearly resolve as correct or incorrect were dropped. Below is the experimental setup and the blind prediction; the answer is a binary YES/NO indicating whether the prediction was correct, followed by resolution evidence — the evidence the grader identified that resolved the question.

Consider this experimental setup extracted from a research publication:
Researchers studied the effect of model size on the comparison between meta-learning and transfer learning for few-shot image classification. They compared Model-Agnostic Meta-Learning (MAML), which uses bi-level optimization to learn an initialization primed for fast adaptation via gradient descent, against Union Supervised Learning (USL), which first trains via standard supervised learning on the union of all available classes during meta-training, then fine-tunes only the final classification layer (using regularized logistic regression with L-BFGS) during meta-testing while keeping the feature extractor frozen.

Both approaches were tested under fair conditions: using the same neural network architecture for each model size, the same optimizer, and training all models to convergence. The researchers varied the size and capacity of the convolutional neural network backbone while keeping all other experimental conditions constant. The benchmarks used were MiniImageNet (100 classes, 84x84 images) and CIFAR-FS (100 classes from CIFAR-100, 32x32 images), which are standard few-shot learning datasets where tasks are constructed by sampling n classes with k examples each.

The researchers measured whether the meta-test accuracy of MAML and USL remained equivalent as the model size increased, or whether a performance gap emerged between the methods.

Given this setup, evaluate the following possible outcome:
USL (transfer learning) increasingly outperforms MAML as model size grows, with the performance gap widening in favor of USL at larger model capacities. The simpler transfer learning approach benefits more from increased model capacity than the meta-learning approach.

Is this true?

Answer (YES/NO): NO